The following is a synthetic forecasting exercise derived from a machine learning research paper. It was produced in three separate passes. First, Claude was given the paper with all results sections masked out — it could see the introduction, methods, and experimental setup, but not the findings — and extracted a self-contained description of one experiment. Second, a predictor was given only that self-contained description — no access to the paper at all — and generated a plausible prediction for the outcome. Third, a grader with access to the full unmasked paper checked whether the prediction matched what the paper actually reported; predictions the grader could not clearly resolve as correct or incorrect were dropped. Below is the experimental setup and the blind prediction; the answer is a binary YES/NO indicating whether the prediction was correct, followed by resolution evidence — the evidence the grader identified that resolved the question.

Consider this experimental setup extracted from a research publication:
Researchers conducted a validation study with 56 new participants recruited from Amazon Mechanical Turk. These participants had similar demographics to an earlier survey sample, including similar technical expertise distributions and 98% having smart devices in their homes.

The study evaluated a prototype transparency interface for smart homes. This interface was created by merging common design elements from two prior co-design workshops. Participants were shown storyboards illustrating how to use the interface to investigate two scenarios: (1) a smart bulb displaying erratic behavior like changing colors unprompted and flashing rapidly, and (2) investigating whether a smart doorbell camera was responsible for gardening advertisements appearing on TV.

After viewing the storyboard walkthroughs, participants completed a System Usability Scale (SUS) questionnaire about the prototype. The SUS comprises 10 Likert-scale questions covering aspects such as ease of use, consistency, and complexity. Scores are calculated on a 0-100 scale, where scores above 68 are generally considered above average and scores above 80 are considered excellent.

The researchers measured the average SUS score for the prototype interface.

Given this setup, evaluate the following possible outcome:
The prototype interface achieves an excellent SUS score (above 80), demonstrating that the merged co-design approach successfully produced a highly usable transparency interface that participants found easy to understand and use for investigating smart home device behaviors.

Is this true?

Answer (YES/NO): NO